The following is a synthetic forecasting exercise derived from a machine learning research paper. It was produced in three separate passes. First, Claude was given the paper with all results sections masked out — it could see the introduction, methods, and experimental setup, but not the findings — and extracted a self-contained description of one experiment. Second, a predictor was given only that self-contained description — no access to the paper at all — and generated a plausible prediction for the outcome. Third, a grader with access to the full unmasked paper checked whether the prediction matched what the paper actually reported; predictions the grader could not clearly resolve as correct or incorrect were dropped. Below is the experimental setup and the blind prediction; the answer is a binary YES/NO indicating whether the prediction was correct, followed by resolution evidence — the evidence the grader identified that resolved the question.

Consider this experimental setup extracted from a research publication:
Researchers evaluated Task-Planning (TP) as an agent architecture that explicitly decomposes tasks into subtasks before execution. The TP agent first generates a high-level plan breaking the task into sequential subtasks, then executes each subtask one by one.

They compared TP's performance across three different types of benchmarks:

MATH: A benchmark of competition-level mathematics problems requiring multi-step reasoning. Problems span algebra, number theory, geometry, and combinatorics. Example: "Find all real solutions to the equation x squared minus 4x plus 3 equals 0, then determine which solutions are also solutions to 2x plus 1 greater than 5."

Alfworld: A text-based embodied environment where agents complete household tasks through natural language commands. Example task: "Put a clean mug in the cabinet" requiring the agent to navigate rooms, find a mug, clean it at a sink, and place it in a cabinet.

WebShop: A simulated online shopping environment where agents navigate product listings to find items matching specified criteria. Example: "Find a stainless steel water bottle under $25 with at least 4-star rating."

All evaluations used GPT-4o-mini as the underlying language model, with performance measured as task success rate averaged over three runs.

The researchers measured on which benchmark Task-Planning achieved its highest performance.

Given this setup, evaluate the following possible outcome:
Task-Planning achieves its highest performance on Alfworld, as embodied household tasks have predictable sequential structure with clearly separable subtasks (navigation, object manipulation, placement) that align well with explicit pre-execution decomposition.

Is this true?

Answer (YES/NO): NO